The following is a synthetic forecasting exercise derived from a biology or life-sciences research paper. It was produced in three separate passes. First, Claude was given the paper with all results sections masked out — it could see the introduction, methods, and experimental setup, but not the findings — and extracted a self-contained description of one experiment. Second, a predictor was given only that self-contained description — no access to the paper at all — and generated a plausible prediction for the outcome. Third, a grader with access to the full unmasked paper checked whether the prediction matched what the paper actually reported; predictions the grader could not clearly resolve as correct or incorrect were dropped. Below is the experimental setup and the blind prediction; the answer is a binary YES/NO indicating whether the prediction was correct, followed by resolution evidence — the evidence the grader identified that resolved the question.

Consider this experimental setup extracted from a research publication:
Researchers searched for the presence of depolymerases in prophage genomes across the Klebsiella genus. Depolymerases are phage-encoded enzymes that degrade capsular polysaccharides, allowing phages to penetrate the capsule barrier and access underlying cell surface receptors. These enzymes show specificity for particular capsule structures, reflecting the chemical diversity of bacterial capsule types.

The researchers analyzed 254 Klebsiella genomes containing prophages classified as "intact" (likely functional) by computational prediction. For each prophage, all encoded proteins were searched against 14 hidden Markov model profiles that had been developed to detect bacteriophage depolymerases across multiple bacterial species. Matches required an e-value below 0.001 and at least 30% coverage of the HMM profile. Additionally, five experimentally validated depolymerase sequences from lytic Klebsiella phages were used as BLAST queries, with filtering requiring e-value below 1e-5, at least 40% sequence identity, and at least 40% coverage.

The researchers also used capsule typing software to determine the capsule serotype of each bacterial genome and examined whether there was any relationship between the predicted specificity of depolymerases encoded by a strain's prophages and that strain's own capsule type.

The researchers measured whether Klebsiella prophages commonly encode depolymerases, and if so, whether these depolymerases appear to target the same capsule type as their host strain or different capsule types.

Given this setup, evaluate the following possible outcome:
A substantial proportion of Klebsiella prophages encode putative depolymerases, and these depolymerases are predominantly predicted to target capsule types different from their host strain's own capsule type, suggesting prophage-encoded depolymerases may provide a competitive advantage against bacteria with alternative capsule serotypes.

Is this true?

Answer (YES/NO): NO